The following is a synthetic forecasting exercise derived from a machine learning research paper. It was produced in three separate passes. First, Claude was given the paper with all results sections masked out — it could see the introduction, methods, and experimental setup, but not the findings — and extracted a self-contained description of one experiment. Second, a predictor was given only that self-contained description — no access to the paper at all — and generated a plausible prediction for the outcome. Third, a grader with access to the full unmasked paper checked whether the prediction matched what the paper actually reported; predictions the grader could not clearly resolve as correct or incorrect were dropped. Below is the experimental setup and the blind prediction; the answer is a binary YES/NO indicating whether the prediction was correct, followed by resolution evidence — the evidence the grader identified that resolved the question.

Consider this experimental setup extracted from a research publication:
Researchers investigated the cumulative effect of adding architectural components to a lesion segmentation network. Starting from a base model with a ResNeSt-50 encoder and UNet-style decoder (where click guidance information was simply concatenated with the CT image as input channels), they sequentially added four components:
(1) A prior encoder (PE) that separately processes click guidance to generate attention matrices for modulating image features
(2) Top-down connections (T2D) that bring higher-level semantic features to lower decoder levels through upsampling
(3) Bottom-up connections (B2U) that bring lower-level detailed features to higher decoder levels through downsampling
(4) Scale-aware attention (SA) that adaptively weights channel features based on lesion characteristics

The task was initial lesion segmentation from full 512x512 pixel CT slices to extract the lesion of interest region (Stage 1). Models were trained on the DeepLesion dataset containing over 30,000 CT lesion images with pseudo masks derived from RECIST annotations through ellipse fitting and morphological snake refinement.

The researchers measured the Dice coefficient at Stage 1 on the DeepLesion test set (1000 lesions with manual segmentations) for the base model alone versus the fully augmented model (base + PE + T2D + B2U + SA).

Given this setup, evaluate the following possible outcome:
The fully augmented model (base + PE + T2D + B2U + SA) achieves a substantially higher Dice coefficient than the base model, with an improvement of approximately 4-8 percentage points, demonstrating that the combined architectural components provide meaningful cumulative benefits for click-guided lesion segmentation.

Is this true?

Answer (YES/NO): YES